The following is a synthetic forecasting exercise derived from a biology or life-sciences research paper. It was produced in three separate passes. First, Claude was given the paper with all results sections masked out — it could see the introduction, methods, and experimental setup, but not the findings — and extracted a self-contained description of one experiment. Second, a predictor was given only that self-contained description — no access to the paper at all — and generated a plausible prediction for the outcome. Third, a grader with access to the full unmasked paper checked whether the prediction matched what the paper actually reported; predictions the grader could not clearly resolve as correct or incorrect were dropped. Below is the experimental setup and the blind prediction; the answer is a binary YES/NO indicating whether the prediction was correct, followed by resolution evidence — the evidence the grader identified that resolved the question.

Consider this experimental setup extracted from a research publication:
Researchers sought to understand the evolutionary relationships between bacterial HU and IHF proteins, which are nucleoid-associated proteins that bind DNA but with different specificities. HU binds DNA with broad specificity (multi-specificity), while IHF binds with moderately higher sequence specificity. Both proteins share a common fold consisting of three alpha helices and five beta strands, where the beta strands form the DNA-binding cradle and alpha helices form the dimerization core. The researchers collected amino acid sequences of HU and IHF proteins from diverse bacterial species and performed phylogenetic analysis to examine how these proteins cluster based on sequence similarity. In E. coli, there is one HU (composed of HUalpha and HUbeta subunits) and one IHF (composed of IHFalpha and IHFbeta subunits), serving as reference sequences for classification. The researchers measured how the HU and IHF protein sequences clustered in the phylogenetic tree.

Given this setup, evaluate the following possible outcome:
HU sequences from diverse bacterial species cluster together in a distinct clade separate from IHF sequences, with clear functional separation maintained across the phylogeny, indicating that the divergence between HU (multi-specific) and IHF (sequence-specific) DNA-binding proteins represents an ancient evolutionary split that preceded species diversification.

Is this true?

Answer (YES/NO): YES